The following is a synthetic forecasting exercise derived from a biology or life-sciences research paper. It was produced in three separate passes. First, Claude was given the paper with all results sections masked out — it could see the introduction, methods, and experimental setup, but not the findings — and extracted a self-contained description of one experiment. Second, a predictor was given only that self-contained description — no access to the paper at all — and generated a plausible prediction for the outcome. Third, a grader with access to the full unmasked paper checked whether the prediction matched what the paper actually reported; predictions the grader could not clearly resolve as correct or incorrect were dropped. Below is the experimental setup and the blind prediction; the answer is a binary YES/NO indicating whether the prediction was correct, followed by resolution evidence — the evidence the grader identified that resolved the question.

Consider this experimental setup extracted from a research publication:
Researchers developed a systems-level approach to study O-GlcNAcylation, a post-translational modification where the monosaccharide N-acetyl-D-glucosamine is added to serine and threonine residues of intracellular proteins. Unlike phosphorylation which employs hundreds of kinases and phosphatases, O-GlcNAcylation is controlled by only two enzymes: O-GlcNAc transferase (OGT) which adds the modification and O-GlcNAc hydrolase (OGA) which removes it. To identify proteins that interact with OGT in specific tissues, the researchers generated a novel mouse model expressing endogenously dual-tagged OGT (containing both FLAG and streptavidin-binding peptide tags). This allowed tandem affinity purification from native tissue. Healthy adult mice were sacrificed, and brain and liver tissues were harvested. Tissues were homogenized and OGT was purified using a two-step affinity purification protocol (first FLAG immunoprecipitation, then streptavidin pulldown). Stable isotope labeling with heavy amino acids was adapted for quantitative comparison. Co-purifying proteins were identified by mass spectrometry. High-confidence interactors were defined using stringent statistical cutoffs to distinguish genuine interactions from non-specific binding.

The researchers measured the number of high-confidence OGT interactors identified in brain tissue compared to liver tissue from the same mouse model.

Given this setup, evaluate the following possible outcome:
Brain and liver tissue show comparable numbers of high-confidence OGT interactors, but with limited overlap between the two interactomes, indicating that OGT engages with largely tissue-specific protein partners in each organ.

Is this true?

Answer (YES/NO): NO